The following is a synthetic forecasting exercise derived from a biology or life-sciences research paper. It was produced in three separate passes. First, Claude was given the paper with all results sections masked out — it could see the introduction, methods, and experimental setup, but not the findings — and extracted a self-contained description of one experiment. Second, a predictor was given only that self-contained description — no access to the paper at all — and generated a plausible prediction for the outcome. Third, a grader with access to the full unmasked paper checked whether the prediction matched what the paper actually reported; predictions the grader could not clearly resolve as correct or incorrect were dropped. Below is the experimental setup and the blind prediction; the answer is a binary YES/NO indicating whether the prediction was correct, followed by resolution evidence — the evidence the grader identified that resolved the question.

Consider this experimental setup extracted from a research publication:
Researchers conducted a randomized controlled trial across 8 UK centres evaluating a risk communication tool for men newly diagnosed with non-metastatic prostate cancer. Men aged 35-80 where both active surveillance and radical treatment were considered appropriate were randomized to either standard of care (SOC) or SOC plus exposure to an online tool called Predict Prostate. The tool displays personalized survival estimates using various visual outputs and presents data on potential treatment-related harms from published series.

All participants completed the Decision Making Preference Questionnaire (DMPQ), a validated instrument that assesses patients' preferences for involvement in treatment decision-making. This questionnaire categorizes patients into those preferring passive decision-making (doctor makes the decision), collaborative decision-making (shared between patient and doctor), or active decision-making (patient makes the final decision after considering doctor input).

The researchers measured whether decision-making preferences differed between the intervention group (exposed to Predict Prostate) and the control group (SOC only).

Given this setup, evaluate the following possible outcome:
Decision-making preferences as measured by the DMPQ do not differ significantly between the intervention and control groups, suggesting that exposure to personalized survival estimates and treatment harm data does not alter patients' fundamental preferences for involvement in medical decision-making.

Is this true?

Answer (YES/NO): YES